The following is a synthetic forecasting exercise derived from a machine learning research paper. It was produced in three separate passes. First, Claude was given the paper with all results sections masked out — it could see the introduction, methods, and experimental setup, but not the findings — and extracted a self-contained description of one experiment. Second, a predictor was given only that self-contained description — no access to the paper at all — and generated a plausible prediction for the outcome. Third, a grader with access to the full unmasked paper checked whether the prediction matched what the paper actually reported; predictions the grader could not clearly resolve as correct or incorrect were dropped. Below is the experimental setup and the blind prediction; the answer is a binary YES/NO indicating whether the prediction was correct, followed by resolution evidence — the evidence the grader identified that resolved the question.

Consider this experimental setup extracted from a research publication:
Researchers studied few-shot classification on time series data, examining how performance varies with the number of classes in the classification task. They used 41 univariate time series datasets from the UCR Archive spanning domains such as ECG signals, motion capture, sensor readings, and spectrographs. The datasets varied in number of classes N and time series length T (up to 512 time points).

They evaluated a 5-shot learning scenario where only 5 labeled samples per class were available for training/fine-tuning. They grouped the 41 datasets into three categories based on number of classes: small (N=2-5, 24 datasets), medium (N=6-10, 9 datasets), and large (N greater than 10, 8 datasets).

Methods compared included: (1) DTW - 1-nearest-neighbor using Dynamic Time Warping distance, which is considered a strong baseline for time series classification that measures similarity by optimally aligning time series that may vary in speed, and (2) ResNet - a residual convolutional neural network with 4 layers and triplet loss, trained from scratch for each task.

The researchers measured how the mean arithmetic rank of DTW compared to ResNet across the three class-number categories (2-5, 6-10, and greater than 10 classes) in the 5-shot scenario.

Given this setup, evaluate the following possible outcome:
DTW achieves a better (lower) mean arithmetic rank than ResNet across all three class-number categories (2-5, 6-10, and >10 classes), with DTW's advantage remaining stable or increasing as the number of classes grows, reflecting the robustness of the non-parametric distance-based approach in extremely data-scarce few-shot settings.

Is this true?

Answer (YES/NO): NO